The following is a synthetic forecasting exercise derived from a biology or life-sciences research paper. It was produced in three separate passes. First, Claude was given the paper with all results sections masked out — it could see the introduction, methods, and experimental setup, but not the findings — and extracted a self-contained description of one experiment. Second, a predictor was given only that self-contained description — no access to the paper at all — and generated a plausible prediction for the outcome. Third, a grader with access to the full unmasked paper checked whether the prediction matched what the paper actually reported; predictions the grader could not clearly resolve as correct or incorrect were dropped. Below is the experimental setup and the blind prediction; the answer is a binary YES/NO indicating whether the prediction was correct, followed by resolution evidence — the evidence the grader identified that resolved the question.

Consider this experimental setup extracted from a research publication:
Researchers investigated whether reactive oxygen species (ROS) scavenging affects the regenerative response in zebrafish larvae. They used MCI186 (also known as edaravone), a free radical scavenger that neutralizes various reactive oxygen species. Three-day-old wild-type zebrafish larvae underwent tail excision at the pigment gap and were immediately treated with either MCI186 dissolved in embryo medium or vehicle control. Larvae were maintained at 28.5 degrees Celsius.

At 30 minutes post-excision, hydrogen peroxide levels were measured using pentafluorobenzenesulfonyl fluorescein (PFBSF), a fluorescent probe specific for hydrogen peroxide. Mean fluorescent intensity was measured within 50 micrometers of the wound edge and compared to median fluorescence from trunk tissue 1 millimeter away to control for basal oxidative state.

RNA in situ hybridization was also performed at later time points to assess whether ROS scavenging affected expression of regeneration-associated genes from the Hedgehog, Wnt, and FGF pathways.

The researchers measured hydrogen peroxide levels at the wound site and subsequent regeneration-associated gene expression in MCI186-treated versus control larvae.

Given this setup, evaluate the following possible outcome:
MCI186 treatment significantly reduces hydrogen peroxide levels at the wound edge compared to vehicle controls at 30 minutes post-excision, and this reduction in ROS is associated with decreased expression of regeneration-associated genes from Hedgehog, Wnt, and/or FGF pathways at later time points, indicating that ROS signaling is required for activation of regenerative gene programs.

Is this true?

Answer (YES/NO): YES